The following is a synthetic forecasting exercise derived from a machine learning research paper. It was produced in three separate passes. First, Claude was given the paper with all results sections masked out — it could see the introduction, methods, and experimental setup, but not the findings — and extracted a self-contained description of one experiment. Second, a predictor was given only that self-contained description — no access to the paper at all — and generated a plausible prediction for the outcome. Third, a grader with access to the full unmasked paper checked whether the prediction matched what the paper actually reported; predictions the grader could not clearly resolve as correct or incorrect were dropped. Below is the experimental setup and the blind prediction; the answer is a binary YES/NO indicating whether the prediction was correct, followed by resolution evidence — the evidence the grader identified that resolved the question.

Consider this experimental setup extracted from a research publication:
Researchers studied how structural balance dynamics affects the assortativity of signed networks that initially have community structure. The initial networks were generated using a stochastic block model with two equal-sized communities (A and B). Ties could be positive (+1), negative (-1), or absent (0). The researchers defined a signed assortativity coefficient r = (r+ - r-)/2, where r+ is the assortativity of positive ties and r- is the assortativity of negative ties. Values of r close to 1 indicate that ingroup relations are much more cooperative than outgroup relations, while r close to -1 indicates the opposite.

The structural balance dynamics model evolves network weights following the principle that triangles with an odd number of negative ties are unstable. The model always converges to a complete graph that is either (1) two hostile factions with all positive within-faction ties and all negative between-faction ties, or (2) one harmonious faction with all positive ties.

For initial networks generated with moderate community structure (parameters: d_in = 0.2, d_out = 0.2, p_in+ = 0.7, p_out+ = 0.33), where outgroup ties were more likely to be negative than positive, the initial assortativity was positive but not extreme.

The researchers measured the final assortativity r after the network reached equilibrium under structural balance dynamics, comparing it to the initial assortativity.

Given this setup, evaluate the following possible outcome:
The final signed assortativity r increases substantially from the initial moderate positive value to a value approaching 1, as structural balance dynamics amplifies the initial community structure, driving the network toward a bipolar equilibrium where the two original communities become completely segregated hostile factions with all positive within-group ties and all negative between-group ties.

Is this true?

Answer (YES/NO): YES